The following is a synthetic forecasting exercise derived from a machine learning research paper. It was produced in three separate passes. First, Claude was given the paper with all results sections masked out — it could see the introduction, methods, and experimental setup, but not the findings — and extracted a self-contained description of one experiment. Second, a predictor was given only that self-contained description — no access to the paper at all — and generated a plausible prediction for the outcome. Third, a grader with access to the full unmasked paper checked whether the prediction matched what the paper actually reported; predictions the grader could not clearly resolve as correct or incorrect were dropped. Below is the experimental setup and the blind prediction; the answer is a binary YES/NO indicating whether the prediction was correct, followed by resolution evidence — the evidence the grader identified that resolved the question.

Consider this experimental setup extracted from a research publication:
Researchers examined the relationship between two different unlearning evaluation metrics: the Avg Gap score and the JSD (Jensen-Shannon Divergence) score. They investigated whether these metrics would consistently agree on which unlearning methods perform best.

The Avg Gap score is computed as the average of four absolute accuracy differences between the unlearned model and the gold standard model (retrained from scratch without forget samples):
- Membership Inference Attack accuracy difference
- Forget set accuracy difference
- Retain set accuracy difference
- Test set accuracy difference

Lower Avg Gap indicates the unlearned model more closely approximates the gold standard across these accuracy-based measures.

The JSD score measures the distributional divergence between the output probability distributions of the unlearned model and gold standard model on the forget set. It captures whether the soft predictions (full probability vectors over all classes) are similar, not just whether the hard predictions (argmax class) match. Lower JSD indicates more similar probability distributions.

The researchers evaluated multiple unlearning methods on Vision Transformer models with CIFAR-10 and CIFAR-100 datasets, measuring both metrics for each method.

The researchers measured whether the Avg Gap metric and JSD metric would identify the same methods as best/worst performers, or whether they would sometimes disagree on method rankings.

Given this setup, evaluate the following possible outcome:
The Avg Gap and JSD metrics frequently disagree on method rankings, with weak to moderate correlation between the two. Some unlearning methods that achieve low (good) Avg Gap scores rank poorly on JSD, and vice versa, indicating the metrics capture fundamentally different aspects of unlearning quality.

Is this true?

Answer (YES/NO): NO